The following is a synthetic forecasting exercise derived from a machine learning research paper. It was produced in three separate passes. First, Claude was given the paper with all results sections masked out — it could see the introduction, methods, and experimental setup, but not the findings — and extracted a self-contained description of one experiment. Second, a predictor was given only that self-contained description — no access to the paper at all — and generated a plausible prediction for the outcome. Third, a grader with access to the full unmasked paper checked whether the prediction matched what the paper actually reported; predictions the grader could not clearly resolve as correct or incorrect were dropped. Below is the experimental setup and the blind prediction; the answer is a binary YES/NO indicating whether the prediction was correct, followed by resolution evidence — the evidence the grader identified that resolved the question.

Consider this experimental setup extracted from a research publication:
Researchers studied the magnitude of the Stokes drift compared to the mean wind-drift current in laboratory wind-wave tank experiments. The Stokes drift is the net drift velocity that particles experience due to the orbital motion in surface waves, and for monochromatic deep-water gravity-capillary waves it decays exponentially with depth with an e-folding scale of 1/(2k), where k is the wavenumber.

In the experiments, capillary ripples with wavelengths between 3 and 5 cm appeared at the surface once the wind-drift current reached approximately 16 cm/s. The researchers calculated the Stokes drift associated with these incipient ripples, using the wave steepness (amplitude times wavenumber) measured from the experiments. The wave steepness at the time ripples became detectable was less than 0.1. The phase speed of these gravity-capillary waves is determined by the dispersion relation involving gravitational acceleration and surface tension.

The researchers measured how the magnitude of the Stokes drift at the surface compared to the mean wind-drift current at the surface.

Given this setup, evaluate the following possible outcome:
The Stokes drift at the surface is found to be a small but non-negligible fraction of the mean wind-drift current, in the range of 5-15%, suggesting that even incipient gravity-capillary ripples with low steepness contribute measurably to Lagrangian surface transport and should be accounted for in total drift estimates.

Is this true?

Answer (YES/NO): NO